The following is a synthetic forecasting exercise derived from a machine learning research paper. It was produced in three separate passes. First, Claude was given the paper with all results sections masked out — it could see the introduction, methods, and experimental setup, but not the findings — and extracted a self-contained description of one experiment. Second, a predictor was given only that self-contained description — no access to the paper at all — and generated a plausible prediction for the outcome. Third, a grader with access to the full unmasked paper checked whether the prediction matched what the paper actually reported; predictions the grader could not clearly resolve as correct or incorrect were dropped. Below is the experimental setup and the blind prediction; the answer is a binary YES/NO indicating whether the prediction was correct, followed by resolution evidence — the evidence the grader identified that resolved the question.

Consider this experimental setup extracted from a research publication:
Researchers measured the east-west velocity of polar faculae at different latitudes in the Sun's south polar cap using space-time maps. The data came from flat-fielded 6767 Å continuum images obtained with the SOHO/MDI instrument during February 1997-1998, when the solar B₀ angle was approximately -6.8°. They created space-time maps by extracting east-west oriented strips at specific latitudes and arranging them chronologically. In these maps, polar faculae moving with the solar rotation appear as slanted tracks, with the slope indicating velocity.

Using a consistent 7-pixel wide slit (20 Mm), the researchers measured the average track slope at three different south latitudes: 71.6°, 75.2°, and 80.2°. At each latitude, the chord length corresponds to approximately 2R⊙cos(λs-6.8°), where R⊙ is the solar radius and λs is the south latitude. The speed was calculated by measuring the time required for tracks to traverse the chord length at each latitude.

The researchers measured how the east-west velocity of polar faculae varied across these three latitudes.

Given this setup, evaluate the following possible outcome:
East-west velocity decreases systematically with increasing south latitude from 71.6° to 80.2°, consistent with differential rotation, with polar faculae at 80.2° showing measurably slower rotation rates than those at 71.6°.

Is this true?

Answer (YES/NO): YES